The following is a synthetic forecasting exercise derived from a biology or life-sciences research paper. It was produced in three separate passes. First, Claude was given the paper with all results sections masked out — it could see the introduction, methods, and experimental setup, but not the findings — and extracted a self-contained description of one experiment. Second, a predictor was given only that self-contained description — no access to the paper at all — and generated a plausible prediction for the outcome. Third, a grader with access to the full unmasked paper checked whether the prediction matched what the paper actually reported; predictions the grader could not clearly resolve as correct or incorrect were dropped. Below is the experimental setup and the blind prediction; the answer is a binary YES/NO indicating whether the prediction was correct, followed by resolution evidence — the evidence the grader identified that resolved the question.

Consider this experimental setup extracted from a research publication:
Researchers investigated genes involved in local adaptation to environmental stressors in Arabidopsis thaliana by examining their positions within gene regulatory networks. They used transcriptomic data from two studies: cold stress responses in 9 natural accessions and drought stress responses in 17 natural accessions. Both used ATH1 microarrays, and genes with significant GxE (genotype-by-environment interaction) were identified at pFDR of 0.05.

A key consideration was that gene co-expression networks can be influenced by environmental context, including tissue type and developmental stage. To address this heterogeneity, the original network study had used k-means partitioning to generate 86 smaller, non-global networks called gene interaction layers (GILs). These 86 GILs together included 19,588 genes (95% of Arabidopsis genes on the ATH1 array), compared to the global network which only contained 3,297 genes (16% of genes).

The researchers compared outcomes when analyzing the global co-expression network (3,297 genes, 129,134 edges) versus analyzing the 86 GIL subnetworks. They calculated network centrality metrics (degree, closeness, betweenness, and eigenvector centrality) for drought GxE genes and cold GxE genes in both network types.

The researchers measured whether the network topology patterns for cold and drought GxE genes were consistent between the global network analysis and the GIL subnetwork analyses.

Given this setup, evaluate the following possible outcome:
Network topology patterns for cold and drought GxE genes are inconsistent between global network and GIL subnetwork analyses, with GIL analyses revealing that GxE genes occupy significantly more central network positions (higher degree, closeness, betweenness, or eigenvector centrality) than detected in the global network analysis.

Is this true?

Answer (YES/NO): NO